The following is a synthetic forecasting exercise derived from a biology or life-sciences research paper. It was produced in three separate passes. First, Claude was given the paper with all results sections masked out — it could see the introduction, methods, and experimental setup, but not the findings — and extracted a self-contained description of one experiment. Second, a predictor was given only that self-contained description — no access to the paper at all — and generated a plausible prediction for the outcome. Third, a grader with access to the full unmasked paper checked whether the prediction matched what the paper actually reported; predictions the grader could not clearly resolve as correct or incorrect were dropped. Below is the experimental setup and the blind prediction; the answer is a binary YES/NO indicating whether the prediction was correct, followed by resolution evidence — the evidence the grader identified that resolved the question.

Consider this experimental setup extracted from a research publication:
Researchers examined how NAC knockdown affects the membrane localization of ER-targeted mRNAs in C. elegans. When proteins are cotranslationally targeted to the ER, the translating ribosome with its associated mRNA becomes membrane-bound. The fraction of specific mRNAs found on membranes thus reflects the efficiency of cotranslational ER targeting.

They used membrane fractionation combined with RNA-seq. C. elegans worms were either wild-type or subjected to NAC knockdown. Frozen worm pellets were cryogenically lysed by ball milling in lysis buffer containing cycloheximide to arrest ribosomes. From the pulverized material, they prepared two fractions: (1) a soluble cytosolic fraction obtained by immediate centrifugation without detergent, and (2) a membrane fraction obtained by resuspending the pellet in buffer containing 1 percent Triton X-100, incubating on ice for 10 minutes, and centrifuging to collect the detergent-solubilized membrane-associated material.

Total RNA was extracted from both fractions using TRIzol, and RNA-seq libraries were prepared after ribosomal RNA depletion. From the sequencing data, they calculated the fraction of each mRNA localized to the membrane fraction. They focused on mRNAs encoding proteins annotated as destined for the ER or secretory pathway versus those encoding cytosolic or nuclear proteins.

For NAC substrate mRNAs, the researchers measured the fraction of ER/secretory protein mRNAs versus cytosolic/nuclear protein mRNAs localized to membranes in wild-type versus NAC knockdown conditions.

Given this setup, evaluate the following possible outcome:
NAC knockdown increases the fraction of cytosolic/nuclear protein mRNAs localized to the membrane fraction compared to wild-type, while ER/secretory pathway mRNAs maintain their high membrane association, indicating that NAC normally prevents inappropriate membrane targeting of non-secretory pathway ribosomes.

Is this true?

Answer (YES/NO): NO